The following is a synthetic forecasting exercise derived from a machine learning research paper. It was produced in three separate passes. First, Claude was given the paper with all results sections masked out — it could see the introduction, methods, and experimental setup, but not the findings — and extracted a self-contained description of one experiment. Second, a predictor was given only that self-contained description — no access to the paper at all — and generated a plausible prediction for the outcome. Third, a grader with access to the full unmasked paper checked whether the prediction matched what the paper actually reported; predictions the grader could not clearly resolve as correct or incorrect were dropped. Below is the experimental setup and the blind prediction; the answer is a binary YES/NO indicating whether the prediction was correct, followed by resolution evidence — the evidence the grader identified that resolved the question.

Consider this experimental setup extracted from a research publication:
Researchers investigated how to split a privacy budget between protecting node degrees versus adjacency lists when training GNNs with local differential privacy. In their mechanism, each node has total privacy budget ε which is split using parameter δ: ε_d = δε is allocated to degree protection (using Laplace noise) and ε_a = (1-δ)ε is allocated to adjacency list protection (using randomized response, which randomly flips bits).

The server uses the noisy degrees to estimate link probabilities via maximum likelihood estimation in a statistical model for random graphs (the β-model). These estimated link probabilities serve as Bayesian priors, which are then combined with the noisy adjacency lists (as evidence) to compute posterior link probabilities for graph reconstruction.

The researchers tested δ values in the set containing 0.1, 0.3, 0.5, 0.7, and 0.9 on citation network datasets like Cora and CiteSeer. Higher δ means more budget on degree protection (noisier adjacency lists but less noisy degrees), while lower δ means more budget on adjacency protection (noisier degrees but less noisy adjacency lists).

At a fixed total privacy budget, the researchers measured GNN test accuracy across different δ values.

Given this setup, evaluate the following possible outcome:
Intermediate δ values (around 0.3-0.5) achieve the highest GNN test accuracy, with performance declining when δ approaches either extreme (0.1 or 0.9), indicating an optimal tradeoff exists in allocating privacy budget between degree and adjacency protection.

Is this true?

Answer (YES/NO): NO